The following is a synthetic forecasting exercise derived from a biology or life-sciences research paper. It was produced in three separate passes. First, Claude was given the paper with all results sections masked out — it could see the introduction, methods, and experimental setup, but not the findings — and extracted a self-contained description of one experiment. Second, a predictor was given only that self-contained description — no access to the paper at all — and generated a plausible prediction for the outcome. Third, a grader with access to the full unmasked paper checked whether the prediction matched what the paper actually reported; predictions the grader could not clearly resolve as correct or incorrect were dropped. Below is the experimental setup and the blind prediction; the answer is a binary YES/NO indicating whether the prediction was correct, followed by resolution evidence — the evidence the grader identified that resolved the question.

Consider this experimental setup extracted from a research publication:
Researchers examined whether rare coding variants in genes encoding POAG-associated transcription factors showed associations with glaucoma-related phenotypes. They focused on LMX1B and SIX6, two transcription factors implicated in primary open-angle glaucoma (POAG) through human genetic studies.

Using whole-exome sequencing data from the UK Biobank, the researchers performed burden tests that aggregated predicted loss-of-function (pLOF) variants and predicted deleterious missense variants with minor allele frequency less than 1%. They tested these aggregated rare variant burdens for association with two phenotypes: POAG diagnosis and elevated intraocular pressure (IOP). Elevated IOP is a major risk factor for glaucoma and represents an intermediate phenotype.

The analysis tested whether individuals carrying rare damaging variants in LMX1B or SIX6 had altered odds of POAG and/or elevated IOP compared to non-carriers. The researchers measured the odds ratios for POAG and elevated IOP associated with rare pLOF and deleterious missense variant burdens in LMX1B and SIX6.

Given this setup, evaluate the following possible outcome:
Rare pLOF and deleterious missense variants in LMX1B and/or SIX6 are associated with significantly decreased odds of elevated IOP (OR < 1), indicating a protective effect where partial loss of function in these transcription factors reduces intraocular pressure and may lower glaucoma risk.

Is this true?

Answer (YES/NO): NO